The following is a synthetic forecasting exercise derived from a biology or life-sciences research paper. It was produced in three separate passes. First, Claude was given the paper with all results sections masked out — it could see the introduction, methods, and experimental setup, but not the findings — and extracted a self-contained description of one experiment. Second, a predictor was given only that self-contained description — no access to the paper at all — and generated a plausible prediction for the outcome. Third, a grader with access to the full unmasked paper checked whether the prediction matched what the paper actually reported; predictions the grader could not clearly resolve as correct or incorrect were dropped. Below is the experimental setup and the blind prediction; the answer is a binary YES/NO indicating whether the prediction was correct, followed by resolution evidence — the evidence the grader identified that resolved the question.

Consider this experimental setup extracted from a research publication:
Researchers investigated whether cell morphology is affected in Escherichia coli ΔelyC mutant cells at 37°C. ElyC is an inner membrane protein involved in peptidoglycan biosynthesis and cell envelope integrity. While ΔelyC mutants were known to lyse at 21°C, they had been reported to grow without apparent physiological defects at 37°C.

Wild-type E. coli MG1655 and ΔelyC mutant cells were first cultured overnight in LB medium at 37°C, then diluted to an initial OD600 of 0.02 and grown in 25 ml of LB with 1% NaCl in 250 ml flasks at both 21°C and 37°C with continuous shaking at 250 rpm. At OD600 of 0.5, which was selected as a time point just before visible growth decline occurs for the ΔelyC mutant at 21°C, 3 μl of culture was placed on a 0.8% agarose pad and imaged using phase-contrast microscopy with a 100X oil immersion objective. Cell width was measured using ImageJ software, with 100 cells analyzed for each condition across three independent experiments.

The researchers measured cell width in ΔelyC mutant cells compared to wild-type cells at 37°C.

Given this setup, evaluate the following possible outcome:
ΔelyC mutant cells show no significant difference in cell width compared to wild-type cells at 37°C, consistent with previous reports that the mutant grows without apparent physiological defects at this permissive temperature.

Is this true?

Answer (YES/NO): NO